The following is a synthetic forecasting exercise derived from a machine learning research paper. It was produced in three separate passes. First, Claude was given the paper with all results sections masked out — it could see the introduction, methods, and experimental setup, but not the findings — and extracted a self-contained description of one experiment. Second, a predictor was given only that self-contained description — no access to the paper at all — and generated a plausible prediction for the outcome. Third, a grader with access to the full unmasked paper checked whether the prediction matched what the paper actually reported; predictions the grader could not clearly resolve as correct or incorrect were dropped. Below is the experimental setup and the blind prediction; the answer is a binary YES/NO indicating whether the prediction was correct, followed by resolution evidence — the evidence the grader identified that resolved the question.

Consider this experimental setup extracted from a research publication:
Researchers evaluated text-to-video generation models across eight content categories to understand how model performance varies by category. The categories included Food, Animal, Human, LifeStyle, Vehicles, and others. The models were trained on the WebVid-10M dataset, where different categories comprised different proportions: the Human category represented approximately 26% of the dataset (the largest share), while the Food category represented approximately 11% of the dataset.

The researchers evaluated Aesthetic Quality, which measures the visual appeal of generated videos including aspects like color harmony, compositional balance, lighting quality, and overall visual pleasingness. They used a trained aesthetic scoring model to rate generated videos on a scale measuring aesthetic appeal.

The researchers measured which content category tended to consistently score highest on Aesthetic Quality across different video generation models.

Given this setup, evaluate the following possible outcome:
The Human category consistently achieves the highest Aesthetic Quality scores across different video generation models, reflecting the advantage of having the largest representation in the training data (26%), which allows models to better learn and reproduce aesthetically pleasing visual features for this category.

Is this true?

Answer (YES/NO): NO